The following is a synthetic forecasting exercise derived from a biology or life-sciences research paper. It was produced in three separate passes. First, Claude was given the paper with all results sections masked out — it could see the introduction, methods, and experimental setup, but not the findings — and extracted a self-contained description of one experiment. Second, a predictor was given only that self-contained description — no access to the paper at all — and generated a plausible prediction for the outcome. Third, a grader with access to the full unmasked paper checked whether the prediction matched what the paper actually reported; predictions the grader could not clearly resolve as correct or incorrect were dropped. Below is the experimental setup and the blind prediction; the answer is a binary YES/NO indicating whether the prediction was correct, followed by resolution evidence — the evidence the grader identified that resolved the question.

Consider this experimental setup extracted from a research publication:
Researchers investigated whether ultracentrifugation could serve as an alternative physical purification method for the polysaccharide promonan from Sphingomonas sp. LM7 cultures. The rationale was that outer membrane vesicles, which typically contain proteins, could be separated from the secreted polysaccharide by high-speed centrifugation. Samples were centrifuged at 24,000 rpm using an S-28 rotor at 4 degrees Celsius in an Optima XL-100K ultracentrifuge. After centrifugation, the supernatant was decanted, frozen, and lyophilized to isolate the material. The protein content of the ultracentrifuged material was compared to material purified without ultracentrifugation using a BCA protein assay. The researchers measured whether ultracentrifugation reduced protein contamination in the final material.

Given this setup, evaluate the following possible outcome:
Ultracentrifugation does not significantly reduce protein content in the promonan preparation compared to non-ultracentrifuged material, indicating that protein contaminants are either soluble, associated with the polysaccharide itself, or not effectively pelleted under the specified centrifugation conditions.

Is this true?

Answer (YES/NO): NO